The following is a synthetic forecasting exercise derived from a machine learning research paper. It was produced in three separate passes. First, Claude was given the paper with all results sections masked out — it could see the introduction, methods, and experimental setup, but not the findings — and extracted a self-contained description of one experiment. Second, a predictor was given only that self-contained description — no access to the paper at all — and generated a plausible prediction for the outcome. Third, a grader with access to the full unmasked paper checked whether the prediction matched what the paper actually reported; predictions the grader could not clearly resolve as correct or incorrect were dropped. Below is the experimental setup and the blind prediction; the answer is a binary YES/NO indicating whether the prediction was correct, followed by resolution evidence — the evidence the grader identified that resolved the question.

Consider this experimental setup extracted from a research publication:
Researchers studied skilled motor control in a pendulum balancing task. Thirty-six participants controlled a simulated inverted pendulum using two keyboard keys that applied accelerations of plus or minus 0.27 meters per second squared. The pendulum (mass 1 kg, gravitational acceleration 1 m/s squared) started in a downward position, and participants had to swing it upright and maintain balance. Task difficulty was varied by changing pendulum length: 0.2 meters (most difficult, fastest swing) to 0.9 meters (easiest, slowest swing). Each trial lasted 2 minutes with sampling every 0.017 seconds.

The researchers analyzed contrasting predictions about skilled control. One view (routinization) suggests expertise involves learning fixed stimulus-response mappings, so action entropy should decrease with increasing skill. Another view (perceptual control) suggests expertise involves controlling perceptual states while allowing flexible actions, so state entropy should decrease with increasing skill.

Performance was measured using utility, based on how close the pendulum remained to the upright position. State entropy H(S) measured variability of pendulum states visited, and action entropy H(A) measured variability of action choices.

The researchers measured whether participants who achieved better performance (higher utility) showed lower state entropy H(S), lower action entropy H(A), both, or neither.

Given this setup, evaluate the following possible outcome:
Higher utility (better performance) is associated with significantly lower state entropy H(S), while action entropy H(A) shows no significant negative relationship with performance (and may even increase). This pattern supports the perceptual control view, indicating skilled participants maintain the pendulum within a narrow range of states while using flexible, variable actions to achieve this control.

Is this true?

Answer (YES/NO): YES